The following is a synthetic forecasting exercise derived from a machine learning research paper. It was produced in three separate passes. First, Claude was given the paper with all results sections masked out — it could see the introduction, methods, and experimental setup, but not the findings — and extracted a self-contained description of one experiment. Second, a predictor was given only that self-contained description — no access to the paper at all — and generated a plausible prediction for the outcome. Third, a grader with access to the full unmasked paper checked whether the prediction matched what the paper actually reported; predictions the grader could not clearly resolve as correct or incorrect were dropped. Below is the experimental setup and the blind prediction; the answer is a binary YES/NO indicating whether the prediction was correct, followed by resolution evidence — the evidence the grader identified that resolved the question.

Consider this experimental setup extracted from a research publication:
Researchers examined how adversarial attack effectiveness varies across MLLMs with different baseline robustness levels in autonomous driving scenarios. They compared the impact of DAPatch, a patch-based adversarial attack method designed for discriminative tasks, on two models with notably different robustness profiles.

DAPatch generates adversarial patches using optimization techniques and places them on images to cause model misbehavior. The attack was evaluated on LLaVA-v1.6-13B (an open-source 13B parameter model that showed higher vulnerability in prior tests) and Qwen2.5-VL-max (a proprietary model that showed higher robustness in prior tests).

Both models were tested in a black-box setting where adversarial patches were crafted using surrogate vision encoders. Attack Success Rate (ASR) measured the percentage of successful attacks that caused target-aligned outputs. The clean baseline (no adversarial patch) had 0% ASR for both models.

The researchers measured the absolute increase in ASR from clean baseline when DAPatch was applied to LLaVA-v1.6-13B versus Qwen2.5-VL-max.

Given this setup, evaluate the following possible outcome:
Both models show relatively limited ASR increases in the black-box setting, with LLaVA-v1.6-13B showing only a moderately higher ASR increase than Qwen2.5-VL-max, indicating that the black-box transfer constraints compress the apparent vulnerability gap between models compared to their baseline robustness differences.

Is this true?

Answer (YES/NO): NO